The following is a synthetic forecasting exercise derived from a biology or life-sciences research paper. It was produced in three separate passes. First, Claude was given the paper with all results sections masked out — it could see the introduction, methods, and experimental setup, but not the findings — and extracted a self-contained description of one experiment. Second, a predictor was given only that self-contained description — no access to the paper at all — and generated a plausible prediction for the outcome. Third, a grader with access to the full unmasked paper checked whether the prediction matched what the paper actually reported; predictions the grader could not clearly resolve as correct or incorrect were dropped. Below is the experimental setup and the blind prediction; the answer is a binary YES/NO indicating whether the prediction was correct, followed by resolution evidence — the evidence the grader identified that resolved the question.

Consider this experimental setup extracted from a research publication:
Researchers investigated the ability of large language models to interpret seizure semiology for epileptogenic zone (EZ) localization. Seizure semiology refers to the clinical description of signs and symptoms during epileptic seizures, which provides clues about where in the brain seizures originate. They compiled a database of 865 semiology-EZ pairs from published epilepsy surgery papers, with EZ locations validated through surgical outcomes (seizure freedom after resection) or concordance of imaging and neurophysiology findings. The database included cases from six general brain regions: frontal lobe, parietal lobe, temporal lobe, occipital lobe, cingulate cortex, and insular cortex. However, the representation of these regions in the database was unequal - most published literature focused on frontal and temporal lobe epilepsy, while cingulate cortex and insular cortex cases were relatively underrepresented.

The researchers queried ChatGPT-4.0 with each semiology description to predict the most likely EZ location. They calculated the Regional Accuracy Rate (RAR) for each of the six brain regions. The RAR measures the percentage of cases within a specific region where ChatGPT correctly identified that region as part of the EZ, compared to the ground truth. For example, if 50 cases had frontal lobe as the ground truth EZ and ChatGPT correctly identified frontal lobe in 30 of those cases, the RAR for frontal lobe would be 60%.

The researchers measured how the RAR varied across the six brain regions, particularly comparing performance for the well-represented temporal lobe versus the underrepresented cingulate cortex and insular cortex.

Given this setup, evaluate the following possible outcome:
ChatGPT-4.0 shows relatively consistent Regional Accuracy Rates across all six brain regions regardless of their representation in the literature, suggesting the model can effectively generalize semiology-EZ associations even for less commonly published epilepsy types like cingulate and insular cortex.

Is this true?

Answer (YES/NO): NO